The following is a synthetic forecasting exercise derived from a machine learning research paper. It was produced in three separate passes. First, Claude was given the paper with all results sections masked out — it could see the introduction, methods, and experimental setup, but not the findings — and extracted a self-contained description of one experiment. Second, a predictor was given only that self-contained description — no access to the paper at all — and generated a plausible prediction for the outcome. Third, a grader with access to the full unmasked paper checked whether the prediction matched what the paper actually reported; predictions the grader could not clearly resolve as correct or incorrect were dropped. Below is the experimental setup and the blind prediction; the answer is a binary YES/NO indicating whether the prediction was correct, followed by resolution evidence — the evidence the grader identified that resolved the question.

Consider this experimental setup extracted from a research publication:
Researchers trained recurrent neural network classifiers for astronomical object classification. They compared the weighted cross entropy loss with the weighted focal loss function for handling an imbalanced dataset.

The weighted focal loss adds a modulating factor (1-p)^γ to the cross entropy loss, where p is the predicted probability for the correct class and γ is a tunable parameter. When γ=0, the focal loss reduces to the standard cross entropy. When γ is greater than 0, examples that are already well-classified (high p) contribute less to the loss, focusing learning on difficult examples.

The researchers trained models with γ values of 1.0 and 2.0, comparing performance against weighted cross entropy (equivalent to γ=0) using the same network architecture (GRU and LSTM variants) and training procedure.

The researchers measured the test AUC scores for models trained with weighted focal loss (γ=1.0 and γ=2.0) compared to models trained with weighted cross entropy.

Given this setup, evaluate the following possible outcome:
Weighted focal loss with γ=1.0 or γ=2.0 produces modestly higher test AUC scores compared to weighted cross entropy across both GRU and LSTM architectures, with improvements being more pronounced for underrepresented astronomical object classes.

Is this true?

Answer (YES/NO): NO